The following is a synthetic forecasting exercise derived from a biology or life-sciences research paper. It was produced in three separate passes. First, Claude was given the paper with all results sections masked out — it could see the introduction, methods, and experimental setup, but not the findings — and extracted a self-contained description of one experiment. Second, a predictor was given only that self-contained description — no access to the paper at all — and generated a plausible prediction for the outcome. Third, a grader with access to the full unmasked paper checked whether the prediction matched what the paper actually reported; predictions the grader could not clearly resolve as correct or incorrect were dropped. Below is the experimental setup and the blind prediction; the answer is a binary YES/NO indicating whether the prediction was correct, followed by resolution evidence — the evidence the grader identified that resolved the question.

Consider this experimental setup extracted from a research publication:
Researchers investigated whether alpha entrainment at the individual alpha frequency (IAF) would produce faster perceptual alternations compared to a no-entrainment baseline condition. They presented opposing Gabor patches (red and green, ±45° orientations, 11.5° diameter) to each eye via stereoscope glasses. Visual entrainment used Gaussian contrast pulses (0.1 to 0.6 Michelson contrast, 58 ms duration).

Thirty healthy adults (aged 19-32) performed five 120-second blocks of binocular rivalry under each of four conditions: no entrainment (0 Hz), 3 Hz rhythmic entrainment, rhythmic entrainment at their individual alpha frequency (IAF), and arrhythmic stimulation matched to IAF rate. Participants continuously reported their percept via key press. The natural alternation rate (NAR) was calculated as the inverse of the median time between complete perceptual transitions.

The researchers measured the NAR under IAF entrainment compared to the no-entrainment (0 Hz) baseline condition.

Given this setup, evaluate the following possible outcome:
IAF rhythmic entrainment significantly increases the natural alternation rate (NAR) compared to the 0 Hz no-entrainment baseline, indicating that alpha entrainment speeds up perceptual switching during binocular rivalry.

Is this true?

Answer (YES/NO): YES